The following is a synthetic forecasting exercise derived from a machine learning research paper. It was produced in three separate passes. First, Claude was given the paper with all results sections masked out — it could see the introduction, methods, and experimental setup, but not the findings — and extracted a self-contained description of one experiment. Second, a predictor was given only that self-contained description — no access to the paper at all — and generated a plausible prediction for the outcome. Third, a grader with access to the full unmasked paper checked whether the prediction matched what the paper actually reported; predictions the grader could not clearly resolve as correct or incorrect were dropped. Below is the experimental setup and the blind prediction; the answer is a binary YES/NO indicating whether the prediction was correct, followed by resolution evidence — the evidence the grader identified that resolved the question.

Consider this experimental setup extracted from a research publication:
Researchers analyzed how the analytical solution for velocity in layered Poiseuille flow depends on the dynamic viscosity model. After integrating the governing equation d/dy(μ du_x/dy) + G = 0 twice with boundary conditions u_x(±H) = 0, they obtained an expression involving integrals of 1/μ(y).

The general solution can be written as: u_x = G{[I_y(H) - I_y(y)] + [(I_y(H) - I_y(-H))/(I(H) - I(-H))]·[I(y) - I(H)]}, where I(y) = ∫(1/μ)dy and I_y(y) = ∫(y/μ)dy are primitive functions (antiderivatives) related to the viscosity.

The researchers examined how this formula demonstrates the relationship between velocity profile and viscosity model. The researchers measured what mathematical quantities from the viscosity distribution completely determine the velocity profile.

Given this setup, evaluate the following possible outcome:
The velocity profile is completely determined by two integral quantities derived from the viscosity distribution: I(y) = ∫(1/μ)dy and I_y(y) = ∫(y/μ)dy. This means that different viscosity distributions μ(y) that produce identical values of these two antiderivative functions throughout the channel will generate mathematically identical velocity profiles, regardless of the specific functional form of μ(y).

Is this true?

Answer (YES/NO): YES